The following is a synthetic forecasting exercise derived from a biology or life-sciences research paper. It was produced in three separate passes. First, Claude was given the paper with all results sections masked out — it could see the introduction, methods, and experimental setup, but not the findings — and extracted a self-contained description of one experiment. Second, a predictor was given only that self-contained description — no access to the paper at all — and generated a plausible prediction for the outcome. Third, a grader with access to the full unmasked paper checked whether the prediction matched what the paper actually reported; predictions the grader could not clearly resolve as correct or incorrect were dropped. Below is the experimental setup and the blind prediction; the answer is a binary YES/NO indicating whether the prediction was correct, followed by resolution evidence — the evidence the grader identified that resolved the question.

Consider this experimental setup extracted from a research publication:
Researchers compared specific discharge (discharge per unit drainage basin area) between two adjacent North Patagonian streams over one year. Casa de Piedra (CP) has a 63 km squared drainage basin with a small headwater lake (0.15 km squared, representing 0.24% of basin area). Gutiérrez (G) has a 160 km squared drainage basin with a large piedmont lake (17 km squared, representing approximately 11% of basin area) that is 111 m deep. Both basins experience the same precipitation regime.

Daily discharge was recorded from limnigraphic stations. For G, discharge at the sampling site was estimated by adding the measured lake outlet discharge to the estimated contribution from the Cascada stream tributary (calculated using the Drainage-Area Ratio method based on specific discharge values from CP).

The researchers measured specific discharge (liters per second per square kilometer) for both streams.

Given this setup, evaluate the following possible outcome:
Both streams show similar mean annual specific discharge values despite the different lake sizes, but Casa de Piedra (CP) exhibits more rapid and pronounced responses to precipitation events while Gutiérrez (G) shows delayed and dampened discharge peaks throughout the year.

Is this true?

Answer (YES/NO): NO